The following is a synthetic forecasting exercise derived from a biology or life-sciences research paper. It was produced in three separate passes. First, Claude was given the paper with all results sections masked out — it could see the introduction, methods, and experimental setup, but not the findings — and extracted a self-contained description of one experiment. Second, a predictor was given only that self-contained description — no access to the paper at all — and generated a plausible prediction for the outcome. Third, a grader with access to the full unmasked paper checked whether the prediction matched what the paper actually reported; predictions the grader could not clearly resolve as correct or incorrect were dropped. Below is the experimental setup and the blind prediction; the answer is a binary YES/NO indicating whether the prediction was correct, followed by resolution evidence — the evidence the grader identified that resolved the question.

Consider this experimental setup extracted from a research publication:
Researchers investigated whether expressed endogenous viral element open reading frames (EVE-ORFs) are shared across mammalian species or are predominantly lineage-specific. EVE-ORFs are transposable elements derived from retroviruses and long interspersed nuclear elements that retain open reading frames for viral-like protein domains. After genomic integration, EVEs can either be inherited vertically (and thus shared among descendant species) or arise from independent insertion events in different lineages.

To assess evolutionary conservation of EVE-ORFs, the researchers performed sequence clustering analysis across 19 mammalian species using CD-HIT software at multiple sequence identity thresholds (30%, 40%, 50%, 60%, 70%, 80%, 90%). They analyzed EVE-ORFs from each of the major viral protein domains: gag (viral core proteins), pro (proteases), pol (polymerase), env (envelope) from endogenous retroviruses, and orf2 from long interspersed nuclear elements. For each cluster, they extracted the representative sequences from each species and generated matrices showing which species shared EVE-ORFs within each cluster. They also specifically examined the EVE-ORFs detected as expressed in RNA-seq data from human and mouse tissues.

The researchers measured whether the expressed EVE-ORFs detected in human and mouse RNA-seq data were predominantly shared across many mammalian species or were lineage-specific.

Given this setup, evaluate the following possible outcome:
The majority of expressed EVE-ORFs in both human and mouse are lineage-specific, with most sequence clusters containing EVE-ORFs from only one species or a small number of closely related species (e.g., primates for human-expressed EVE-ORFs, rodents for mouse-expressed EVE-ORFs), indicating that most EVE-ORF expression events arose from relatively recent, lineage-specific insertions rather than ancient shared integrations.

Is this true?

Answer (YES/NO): NO